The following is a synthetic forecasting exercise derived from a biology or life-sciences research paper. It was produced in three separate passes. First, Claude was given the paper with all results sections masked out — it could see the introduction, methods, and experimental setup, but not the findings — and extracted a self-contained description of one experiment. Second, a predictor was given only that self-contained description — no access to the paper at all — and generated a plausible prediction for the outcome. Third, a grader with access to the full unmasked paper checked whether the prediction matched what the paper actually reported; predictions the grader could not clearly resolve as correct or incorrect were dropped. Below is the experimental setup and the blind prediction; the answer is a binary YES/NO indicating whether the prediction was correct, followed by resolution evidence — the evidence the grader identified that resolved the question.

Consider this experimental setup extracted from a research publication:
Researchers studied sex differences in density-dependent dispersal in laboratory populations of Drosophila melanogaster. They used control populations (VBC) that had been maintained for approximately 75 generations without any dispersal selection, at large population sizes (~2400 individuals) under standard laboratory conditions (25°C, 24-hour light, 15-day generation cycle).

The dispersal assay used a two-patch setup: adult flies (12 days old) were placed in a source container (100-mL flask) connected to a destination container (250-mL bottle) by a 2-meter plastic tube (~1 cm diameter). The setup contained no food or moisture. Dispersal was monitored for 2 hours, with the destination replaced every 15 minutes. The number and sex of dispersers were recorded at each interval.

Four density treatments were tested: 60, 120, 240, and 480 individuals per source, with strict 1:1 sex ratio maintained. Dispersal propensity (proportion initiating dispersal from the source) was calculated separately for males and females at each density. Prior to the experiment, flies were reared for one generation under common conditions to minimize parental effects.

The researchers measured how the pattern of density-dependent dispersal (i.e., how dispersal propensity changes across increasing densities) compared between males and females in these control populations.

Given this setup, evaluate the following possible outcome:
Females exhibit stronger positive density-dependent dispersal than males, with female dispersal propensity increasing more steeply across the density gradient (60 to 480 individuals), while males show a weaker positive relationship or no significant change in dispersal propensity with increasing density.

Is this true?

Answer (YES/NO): NO